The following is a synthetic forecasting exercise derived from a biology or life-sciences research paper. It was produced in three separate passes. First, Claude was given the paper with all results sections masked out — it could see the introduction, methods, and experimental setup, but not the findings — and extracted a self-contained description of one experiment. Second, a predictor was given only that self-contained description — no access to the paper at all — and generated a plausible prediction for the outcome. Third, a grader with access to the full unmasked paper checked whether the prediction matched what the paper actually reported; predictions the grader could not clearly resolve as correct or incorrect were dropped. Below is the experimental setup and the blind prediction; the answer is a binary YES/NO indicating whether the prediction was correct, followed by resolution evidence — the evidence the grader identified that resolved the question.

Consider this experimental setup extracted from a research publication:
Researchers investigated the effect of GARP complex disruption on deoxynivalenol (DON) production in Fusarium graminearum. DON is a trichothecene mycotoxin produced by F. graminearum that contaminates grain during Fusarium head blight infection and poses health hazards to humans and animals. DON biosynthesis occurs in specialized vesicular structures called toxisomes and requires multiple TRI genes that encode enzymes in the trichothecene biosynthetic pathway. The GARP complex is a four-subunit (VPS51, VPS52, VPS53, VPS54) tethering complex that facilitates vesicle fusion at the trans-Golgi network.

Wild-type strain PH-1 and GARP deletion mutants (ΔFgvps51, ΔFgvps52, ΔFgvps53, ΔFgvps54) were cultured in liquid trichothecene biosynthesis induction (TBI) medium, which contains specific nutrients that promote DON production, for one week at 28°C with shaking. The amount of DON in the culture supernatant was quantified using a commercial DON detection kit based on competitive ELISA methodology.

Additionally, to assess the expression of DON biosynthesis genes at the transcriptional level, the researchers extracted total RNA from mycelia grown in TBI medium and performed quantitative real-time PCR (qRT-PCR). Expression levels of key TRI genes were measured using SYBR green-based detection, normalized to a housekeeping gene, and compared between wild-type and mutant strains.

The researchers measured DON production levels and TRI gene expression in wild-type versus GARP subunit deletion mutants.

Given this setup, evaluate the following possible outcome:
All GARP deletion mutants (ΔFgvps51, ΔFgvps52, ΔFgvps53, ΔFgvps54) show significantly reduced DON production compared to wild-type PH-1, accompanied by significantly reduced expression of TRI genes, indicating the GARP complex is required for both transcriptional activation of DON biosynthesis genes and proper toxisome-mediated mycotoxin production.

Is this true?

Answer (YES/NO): YES